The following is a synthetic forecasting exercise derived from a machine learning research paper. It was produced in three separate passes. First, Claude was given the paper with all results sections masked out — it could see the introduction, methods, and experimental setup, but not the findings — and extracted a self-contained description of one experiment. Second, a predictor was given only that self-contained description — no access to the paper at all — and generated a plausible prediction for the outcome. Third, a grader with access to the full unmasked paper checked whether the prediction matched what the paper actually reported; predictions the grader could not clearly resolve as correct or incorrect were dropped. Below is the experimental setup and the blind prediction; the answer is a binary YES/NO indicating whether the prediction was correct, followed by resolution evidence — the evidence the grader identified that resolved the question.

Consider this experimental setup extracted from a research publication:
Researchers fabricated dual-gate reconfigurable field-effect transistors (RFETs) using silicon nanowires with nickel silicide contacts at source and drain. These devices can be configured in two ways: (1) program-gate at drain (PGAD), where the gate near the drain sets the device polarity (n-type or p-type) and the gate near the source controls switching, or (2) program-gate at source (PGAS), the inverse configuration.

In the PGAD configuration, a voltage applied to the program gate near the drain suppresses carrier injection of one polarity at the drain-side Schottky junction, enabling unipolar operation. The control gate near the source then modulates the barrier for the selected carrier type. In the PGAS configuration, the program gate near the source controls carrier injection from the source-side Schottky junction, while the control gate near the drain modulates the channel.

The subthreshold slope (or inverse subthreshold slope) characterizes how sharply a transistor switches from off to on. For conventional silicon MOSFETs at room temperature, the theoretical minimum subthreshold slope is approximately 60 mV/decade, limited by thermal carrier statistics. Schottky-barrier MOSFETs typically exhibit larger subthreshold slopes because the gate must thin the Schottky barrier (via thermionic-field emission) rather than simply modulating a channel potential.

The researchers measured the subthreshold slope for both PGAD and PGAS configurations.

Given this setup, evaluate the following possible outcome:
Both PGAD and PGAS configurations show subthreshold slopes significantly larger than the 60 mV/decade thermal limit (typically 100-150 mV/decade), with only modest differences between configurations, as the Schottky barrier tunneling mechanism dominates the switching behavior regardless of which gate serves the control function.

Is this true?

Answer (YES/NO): NO